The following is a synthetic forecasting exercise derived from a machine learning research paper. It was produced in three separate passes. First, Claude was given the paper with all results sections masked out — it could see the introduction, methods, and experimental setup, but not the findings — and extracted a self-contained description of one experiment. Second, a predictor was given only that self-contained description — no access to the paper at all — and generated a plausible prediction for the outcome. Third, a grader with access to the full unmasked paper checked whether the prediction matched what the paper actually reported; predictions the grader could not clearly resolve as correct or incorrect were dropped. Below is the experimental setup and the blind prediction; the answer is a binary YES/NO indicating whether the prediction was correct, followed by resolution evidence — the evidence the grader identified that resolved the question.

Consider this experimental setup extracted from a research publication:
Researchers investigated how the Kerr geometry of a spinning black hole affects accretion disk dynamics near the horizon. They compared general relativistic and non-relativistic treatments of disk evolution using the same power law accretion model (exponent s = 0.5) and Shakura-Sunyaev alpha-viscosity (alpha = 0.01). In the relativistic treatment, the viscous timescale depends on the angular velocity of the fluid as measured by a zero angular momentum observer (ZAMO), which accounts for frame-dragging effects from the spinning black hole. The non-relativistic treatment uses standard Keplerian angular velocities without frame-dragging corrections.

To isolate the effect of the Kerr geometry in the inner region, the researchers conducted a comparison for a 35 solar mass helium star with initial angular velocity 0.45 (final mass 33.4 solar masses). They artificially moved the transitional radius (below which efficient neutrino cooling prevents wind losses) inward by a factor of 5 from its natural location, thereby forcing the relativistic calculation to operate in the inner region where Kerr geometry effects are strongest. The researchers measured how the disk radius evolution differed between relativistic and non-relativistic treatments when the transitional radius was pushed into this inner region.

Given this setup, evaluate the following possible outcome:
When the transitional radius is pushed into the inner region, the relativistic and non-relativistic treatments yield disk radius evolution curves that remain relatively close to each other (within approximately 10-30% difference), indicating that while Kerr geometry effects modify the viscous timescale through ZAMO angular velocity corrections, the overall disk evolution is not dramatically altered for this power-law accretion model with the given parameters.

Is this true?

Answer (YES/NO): NO